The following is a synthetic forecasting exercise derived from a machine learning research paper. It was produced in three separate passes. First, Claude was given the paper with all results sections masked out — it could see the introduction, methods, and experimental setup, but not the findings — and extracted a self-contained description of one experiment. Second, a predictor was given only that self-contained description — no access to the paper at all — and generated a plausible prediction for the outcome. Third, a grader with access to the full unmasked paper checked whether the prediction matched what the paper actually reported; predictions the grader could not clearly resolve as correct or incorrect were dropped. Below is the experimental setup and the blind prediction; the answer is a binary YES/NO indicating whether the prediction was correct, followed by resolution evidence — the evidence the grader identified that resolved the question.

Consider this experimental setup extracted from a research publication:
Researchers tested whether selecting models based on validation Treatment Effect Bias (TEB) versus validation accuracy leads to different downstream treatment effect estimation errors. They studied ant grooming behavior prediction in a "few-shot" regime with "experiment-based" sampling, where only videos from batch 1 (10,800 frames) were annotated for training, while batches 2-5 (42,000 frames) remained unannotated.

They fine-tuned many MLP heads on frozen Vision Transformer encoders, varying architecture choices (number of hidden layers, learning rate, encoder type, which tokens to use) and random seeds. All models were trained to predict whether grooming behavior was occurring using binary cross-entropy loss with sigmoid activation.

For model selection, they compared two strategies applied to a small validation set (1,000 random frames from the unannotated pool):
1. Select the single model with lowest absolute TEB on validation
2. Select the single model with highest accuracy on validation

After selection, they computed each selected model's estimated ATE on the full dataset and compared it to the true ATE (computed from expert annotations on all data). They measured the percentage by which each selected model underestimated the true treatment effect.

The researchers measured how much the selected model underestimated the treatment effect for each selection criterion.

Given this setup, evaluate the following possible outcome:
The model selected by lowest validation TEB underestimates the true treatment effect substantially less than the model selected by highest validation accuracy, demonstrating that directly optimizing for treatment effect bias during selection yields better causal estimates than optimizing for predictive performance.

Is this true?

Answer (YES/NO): YES